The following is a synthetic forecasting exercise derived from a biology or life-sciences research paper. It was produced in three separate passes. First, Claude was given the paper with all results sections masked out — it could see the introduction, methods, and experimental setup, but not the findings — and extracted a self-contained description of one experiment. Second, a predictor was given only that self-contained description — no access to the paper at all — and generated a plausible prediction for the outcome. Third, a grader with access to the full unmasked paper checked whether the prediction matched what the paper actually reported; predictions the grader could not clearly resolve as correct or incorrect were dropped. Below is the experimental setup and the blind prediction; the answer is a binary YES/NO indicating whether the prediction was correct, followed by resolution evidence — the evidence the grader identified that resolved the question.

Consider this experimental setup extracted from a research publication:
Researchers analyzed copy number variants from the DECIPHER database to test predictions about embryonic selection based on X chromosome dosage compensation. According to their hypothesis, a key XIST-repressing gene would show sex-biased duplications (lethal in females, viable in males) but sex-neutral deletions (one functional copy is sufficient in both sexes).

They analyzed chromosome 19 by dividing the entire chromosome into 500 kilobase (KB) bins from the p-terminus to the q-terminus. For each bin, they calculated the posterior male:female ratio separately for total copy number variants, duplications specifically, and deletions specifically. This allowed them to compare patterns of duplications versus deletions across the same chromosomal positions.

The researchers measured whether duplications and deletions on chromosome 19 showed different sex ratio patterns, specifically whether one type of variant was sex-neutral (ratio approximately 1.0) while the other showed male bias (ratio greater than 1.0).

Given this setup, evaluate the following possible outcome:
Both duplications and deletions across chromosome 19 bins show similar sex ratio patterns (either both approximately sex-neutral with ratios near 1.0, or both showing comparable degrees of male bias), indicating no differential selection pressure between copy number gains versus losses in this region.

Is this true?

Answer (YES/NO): NO